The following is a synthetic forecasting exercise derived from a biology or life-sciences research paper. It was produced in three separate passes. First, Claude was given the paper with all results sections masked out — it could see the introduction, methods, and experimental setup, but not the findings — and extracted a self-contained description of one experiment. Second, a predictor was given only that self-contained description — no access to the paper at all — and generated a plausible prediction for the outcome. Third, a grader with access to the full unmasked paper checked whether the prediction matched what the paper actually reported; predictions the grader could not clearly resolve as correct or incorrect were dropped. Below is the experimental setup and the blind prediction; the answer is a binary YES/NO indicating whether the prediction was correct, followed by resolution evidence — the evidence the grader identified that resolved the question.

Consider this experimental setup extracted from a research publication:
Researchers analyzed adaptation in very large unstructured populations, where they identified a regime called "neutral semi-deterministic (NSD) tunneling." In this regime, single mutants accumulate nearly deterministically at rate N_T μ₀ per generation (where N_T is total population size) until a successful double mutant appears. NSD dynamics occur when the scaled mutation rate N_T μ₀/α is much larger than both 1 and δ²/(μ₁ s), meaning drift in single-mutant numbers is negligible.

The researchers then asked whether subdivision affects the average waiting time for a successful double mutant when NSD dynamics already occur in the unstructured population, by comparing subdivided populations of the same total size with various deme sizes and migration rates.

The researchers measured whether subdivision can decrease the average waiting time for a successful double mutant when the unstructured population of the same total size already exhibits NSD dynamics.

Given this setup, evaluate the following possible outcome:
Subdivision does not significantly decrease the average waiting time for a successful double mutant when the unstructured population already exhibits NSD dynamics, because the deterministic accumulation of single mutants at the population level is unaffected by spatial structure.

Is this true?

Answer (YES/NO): YES